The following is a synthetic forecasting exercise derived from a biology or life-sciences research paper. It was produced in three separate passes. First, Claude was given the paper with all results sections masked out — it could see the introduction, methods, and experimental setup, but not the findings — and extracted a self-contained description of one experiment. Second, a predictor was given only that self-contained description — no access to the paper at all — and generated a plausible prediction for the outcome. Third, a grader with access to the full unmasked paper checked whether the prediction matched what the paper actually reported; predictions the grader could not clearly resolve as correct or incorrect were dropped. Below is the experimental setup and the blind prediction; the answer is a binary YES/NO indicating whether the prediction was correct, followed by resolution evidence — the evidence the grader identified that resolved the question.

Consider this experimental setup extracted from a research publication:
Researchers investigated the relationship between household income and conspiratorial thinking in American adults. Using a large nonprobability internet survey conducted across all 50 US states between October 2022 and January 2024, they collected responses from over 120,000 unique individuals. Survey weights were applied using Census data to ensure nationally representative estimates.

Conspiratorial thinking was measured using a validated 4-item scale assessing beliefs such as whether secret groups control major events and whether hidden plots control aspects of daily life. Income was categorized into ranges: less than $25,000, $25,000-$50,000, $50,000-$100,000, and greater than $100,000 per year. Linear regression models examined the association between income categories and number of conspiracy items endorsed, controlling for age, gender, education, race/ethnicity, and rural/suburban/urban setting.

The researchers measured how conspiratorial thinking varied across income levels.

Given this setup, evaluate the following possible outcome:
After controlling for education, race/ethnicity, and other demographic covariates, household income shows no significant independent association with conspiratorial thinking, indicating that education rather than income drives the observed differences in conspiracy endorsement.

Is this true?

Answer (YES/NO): NO